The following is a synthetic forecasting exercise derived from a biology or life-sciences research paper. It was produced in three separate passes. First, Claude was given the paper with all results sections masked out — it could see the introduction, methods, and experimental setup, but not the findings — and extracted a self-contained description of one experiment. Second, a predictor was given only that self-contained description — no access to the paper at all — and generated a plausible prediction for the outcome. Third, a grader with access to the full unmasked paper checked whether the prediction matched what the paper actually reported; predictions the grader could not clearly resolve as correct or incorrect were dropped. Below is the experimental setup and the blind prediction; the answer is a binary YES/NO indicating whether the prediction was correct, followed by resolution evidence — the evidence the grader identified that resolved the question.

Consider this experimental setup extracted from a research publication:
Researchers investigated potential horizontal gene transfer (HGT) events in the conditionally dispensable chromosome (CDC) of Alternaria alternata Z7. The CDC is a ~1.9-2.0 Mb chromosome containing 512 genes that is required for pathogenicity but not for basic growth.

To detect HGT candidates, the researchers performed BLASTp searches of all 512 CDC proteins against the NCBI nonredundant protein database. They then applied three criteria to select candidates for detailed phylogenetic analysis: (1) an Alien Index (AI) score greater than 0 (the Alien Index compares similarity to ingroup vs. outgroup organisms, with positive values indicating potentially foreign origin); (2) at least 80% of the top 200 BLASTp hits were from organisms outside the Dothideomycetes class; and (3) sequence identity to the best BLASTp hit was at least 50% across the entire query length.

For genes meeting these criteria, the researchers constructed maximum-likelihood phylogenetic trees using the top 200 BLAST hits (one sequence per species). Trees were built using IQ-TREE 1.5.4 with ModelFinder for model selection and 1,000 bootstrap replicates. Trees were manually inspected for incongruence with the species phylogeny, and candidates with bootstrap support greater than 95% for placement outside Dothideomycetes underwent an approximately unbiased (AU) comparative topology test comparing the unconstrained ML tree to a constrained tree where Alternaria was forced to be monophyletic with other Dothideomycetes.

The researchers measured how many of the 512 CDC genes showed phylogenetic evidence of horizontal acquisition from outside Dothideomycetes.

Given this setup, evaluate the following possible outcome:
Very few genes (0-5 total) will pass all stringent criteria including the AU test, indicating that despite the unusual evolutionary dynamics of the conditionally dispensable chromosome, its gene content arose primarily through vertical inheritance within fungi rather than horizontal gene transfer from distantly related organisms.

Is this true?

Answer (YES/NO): NO